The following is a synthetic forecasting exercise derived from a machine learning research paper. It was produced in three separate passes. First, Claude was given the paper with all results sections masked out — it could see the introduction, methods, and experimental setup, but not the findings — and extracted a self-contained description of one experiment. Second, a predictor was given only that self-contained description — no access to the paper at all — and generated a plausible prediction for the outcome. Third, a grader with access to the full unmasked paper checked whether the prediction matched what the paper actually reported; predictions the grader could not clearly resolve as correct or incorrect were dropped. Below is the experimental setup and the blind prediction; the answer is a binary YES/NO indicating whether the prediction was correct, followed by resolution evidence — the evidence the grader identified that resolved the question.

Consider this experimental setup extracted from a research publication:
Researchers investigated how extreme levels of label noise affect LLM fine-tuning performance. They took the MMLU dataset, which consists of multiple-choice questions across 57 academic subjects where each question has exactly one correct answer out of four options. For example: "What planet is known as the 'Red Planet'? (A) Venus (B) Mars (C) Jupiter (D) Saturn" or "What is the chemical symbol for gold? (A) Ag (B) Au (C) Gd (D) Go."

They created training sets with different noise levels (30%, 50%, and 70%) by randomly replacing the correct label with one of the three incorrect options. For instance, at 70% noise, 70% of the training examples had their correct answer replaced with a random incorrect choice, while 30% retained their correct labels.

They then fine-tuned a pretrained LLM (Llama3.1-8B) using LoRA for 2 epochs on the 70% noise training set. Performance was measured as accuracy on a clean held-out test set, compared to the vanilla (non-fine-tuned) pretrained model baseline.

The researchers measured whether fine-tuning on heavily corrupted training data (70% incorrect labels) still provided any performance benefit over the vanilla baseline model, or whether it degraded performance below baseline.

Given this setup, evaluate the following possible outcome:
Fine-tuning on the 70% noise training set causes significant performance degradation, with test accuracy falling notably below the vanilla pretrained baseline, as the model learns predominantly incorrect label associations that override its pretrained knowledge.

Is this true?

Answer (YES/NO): YES